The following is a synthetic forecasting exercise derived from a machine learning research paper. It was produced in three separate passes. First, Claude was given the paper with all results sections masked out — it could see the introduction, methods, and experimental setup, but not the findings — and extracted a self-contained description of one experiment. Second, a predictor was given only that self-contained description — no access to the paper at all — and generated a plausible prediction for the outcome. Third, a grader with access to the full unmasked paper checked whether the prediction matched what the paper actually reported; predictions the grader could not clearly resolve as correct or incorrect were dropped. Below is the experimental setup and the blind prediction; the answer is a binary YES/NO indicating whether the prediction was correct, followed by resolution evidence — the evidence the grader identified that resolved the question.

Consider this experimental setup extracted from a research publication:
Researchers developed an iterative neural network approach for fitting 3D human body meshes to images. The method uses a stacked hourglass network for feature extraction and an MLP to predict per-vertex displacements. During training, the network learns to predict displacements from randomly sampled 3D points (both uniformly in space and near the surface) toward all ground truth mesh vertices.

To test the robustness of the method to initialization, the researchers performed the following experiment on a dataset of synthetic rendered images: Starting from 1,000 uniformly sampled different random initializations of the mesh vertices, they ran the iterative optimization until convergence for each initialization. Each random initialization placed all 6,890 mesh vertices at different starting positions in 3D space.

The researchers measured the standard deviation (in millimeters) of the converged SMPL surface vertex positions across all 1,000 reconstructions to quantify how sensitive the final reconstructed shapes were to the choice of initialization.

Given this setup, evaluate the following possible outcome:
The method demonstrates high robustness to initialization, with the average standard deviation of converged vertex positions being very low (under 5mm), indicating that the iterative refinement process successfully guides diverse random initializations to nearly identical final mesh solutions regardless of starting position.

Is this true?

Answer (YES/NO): YES